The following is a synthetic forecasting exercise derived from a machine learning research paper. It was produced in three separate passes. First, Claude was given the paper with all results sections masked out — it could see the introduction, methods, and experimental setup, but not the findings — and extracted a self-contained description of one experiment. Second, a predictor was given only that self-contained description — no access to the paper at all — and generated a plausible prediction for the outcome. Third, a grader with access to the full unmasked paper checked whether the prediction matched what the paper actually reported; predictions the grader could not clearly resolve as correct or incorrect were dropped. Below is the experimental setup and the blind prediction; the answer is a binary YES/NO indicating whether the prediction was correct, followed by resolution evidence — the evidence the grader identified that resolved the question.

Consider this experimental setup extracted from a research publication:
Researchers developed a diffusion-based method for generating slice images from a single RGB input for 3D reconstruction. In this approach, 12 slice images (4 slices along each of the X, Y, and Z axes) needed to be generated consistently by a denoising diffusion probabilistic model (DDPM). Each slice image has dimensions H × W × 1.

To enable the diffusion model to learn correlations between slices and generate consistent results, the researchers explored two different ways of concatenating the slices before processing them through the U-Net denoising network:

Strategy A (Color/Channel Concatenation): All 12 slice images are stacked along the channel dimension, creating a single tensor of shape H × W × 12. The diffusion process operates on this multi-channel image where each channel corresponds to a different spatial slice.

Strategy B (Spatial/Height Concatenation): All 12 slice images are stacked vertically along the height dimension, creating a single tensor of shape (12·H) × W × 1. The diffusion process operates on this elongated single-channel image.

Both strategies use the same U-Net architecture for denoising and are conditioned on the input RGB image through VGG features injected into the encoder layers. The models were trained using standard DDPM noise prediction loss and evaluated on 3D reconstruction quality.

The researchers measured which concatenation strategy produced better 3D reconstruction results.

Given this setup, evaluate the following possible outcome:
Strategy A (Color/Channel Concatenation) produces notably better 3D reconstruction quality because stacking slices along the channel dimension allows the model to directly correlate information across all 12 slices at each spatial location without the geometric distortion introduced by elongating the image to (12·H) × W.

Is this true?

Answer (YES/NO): NO